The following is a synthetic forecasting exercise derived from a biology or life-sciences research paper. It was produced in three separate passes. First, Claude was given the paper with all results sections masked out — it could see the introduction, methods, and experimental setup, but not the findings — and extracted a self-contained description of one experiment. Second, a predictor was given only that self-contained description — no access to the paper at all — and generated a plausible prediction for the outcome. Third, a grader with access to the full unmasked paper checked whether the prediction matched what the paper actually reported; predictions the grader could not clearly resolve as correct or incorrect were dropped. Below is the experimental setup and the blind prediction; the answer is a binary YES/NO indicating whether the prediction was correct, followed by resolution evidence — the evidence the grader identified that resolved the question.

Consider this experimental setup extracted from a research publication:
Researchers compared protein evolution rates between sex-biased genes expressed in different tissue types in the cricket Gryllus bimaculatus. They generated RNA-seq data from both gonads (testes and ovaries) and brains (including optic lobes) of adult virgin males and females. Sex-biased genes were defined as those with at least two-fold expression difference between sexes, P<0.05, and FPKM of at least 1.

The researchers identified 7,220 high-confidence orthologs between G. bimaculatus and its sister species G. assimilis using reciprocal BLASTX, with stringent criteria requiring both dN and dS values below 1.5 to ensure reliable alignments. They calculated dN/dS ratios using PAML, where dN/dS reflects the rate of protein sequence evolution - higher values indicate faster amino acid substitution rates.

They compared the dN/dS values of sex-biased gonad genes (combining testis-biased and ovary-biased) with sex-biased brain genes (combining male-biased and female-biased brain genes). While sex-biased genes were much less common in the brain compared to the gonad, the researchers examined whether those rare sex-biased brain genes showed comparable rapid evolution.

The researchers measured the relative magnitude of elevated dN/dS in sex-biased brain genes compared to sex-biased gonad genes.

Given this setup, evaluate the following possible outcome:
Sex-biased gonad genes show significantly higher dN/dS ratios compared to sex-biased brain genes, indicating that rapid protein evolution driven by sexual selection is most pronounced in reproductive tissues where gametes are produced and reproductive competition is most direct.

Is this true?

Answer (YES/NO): NO